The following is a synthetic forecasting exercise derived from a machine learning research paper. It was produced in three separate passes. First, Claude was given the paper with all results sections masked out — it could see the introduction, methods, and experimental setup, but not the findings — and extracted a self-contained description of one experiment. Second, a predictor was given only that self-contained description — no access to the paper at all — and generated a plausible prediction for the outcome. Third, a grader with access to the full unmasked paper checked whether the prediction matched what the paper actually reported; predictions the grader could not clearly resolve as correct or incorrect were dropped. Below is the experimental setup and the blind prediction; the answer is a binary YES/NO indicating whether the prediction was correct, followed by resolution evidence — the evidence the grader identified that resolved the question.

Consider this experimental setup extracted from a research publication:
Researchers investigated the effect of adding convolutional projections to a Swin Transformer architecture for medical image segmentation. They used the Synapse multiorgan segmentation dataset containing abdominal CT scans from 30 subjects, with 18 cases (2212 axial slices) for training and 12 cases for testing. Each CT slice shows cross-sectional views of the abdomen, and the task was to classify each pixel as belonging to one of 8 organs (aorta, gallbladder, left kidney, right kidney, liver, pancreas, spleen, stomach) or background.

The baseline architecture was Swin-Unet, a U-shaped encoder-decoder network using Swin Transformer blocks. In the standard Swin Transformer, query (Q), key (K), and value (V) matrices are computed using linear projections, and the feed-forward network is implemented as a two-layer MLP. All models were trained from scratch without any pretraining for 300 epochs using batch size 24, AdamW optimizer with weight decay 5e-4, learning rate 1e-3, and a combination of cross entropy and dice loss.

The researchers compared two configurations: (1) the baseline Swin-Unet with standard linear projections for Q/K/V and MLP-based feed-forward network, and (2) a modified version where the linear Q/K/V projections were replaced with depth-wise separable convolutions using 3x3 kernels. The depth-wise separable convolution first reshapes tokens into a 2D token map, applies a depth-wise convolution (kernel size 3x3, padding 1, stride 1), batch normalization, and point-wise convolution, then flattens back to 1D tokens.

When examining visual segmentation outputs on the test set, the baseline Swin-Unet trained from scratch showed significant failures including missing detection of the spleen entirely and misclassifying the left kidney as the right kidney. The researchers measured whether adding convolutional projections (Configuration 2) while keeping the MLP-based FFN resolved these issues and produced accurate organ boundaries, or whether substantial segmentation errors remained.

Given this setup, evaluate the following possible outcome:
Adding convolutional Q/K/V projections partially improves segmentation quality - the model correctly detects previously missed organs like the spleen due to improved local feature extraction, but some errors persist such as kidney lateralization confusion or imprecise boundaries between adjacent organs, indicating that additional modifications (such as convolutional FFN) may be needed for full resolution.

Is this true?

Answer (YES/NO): YES